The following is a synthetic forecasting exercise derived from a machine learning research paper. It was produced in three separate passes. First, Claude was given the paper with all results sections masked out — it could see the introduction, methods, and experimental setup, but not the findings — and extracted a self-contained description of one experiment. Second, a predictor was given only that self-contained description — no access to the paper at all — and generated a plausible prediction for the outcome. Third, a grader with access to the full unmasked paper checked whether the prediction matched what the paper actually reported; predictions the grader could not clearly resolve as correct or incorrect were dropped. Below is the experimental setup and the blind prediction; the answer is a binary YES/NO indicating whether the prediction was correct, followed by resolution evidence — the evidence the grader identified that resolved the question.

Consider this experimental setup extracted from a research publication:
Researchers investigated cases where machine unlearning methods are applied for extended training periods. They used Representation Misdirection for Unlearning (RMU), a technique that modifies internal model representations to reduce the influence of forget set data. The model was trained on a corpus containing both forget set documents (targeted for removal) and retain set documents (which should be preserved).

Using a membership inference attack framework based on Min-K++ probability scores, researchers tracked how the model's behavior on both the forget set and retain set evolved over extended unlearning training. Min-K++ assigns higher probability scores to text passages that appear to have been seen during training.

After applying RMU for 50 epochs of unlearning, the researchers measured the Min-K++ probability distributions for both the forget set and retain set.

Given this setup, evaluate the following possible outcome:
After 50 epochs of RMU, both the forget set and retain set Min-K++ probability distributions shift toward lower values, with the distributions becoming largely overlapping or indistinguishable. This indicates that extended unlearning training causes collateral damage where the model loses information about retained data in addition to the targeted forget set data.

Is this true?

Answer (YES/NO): YES